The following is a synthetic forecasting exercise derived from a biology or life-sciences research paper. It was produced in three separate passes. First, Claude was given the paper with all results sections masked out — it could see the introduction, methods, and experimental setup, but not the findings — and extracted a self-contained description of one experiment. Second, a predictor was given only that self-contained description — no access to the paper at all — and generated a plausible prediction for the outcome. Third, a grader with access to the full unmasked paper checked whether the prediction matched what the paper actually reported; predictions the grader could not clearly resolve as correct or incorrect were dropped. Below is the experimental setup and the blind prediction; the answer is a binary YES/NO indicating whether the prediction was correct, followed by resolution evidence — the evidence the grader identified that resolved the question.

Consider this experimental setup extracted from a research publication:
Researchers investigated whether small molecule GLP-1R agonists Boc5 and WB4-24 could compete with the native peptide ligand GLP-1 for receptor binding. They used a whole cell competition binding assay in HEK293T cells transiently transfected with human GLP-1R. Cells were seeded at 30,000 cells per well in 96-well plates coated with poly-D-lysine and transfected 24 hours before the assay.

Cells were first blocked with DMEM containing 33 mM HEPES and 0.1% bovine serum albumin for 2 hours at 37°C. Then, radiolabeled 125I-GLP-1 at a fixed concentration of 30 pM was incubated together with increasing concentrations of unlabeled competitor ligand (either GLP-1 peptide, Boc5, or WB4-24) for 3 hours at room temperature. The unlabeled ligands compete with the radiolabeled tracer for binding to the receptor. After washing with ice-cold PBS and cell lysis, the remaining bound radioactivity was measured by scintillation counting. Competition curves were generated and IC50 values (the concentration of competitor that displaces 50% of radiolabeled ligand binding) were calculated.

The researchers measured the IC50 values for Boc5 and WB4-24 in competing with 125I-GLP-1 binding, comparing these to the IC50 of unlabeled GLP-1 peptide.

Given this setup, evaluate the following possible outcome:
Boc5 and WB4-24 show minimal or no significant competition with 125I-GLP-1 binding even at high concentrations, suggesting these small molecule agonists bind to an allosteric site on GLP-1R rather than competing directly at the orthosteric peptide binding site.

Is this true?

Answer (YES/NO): NO